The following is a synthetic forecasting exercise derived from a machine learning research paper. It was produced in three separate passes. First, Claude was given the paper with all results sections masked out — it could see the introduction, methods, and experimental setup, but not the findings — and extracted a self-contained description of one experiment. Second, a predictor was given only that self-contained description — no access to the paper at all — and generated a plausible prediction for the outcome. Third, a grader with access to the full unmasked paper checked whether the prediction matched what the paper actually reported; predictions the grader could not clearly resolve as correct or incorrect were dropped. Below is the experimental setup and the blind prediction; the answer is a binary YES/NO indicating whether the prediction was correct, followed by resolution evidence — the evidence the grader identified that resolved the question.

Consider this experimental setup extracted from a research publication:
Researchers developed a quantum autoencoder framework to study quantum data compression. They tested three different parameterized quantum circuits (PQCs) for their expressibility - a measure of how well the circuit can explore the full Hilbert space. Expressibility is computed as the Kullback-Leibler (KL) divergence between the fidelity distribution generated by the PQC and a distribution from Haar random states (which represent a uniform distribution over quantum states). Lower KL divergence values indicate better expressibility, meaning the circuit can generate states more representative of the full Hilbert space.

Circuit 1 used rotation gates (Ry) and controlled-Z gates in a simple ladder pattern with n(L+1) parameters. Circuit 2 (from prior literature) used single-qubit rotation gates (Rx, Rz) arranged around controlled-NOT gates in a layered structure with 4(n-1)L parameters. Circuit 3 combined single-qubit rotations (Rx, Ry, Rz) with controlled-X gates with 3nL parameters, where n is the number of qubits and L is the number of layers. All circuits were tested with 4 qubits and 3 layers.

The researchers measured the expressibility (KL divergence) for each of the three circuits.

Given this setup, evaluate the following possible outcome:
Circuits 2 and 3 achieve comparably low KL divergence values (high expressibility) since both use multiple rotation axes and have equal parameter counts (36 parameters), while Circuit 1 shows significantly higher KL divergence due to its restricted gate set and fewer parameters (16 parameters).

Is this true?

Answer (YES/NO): YES